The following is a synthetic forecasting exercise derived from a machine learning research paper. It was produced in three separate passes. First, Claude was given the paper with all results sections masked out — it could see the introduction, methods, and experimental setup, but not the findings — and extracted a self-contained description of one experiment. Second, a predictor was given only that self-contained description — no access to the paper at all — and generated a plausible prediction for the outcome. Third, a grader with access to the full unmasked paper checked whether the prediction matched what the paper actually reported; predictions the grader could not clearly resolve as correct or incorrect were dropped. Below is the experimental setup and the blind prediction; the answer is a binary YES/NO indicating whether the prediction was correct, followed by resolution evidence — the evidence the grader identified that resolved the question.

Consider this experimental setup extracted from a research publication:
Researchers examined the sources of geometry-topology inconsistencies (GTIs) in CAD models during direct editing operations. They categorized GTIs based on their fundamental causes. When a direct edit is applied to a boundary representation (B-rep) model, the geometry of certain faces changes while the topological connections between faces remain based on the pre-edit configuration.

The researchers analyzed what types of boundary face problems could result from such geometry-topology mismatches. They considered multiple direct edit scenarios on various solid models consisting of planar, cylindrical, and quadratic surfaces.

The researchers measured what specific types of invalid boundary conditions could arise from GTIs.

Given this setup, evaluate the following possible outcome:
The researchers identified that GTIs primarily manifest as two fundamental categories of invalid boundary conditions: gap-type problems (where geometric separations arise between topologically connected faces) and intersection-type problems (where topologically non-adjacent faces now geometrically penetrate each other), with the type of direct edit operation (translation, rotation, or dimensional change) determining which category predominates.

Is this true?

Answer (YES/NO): NO